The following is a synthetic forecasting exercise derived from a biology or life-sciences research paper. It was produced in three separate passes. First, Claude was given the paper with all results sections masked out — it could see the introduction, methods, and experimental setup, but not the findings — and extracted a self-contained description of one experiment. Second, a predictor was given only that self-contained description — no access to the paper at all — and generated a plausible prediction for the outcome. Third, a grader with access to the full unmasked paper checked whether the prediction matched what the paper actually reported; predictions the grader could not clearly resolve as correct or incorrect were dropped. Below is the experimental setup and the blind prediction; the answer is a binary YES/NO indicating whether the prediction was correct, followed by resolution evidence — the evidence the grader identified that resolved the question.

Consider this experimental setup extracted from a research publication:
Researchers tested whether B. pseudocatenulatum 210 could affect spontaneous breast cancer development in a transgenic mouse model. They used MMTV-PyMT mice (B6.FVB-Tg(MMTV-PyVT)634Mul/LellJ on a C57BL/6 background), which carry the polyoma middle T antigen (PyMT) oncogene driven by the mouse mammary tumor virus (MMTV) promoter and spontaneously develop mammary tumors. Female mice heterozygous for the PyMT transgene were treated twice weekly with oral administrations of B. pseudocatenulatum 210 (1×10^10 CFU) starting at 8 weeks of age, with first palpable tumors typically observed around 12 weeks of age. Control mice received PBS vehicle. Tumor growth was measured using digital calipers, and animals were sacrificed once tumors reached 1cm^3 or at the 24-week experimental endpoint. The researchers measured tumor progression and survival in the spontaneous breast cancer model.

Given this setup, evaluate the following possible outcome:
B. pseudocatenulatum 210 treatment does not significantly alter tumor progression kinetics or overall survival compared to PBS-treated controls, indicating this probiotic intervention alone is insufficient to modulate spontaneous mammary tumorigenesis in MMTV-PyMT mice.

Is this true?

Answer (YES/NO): NO